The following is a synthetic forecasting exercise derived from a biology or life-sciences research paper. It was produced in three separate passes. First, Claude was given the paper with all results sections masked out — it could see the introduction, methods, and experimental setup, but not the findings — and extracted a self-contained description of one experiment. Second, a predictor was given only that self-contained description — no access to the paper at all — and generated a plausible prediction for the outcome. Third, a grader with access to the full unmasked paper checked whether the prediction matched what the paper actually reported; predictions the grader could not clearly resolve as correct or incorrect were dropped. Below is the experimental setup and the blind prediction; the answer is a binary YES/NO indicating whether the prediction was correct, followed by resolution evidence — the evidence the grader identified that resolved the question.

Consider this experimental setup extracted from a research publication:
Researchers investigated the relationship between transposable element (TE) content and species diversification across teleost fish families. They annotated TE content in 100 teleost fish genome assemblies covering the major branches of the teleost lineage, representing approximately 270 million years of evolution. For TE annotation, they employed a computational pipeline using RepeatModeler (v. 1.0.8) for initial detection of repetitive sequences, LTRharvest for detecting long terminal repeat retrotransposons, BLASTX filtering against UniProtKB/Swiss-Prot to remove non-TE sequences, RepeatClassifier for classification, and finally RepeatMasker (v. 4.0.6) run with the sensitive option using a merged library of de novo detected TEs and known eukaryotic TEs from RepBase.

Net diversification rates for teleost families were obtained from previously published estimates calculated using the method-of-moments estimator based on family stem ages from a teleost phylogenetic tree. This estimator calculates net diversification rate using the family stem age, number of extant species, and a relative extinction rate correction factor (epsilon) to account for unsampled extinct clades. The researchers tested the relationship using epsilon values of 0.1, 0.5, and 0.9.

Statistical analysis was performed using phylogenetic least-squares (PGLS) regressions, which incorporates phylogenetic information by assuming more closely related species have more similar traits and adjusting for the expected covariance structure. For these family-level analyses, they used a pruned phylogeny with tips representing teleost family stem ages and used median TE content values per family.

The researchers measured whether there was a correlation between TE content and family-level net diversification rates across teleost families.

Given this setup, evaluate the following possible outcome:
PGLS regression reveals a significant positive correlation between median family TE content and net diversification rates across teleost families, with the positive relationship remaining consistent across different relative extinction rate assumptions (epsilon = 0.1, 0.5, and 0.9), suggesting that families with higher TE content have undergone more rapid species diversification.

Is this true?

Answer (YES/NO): NO